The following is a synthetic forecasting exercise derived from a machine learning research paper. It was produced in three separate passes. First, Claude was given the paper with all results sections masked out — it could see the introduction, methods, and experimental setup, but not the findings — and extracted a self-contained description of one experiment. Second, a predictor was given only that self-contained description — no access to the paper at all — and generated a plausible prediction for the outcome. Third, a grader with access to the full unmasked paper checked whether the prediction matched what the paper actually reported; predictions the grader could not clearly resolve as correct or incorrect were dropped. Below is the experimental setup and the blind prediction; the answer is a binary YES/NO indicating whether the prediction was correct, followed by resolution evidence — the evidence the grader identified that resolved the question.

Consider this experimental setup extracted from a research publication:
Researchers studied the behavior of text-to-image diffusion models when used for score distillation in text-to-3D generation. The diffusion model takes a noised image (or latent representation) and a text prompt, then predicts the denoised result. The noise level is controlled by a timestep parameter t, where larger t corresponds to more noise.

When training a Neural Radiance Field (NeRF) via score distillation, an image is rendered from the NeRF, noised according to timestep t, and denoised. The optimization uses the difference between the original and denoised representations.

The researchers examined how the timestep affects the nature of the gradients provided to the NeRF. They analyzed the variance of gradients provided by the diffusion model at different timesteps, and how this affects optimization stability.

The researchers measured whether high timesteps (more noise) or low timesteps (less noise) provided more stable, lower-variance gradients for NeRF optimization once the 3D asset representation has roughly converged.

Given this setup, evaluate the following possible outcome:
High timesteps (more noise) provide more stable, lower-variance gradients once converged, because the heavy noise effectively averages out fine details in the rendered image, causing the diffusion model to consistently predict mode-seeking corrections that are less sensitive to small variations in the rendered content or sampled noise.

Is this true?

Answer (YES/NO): NO